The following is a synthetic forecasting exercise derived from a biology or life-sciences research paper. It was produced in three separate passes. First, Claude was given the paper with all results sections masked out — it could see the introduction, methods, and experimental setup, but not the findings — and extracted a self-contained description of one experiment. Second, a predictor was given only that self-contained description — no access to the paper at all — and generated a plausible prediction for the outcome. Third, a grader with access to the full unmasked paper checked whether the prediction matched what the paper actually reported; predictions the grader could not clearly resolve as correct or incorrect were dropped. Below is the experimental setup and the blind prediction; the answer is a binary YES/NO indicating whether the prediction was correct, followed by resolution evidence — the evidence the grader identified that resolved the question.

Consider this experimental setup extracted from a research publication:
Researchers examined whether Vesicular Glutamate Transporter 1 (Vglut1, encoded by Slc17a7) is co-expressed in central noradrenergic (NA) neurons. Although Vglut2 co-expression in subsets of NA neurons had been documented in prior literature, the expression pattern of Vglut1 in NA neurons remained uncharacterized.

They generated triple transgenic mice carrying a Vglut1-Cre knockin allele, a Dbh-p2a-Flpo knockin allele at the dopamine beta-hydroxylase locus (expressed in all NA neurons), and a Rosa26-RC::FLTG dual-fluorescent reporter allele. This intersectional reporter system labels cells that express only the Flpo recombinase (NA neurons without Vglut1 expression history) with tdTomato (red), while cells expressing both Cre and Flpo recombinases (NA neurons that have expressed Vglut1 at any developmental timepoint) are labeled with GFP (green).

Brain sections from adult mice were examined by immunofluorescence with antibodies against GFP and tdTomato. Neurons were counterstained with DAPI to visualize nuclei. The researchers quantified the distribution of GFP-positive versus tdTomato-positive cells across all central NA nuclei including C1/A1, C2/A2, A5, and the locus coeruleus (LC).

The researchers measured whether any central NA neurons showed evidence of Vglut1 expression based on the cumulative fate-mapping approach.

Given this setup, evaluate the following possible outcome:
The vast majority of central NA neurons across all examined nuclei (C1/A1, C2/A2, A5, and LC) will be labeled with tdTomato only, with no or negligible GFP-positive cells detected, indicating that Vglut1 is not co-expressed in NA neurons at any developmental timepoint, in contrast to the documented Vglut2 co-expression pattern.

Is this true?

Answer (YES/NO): YES